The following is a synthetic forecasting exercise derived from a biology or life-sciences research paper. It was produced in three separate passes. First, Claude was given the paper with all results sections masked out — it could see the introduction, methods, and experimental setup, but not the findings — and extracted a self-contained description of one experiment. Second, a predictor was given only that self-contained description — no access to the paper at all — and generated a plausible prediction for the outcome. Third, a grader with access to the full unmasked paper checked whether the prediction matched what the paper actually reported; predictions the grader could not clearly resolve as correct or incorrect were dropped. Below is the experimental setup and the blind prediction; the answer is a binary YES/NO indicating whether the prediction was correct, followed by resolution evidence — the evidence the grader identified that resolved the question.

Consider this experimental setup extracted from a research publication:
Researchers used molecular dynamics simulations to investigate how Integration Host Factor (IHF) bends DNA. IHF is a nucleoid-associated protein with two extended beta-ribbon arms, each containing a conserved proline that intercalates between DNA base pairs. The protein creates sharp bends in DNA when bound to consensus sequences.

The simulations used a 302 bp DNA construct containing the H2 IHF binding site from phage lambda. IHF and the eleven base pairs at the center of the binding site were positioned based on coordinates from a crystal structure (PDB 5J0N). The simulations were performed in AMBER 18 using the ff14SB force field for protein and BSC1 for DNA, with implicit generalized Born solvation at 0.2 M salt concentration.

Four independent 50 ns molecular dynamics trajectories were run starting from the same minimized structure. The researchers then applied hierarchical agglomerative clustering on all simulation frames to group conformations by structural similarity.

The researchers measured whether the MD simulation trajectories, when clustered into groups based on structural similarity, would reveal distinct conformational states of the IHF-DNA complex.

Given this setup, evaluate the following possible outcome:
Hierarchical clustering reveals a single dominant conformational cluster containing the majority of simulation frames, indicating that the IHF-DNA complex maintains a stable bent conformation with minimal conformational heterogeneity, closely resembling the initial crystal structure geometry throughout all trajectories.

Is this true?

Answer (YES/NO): NO